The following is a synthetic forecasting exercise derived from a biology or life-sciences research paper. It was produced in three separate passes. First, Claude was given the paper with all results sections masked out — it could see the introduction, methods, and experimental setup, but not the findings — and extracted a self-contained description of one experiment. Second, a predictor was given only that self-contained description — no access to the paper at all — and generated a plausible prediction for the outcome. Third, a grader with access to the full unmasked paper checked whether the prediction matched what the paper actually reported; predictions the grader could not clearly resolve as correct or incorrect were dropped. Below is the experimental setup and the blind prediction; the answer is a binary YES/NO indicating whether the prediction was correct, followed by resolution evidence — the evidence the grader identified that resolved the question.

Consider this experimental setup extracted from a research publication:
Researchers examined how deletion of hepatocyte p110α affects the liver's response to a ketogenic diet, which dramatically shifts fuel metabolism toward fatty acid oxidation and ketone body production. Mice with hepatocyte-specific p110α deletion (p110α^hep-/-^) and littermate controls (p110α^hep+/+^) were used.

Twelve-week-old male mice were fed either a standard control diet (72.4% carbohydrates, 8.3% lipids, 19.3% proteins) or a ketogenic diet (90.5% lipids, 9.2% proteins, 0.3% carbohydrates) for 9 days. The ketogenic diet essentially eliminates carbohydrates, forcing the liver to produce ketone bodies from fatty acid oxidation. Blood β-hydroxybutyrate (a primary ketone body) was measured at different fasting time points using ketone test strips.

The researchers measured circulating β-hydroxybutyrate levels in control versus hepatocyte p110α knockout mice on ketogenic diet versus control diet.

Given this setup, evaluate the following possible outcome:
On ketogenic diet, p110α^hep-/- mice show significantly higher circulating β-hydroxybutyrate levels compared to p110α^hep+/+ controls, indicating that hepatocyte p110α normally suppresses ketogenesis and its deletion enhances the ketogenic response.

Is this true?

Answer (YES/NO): NO